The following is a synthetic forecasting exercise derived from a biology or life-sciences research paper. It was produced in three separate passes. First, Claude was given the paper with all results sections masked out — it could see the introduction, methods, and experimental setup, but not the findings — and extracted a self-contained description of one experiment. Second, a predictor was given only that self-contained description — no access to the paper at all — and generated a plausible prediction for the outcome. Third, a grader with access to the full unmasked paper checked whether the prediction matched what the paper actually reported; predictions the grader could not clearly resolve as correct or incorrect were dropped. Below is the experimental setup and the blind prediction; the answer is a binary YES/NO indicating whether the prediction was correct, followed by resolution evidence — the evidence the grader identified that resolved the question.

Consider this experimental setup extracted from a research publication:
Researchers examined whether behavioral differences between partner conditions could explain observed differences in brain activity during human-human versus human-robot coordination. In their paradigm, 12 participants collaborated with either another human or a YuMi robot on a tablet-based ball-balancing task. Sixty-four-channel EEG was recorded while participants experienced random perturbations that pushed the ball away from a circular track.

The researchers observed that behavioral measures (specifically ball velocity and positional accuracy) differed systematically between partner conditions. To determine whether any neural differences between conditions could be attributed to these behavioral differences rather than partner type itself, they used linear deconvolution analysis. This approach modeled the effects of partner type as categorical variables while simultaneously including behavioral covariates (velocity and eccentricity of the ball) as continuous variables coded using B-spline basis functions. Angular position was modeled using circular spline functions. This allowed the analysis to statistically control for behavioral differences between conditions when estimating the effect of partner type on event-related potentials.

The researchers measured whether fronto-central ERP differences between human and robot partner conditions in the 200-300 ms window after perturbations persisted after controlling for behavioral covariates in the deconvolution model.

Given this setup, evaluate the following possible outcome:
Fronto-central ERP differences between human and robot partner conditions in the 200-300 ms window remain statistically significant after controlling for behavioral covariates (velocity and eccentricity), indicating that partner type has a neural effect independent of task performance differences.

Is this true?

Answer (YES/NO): YES